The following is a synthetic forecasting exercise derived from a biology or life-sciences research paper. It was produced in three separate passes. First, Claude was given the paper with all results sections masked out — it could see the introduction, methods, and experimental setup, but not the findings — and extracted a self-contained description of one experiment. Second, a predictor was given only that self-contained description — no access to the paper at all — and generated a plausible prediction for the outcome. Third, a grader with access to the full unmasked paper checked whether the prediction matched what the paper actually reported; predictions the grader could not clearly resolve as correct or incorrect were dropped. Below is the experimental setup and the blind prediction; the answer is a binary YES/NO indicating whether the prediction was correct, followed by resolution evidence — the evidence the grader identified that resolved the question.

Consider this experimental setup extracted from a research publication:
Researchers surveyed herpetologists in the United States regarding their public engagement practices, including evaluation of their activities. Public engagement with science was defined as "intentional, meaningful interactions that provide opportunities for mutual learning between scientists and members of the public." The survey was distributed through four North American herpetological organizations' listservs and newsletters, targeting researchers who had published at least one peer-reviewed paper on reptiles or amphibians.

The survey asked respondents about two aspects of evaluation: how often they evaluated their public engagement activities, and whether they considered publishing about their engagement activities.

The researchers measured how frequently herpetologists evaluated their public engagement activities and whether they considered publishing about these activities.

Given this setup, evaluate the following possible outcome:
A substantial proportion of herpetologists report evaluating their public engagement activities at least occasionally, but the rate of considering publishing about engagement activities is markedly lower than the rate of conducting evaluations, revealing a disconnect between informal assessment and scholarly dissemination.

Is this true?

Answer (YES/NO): NO